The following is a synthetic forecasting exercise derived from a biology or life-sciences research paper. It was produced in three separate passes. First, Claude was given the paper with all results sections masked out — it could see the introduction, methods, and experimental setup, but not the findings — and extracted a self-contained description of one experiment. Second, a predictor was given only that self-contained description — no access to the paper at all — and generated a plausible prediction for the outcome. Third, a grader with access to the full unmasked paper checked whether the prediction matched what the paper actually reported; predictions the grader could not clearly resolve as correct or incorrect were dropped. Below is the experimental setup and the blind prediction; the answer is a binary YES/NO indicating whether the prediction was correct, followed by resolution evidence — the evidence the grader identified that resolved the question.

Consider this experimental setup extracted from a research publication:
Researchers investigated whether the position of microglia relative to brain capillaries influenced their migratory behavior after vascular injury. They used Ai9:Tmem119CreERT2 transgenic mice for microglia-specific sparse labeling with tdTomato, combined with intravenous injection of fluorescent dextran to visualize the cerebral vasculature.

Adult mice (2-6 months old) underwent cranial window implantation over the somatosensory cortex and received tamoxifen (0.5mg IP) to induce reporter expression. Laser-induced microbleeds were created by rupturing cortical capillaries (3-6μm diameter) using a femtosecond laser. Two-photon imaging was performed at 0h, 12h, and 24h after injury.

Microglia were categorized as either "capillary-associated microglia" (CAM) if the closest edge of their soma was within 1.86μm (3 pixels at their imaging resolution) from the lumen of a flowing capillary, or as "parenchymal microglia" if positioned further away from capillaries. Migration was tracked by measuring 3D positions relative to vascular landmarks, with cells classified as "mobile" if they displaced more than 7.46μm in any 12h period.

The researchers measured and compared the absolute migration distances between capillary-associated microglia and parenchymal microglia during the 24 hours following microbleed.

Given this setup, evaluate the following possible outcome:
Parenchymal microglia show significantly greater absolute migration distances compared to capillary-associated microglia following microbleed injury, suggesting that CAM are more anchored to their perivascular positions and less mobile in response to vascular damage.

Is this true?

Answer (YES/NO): NO